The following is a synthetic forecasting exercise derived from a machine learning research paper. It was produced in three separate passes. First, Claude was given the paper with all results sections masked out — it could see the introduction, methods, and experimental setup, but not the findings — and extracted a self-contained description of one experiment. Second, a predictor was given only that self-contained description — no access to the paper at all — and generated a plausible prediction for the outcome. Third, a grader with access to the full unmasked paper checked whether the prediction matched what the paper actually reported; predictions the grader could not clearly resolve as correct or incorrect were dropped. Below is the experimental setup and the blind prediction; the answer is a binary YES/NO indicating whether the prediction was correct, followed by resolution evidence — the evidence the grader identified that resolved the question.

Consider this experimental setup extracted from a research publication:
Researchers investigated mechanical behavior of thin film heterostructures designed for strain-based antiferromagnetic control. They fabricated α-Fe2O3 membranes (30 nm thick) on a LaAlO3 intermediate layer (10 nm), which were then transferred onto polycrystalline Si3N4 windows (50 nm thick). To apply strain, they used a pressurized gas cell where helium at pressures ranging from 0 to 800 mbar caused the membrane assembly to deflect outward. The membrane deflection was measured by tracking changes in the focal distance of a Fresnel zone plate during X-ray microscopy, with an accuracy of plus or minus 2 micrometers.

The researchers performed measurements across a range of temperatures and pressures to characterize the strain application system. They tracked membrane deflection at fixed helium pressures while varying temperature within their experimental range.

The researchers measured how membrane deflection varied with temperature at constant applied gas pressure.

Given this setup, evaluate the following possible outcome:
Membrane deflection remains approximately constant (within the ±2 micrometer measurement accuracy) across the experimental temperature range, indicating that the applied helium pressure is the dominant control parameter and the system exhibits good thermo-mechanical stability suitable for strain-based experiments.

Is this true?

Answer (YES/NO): YES